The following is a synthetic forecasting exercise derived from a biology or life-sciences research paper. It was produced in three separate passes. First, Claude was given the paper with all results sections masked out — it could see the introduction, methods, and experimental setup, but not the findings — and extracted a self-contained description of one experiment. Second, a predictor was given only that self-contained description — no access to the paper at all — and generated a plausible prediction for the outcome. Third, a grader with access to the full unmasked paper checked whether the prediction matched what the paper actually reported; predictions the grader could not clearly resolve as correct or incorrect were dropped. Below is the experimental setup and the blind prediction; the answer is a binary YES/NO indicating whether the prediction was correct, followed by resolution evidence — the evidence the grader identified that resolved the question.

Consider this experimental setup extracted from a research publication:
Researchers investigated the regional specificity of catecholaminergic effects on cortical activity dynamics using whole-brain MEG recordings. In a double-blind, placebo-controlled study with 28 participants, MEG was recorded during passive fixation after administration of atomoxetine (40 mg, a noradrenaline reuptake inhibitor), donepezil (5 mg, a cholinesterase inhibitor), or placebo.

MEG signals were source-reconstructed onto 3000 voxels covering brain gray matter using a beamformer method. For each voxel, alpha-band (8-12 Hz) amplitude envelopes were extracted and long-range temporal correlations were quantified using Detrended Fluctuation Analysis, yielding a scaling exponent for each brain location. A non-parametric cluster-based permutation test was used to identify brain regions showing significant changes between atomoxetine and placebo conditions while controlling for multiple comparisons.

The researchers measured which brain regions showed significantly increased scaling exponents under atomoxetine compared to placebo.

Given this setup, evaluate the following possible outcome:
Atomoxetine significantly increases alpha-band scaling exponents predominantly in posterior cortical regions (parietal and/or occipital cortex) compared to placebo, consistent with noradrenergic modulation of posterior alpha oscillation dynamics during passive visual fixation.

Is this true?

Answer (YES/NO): YES